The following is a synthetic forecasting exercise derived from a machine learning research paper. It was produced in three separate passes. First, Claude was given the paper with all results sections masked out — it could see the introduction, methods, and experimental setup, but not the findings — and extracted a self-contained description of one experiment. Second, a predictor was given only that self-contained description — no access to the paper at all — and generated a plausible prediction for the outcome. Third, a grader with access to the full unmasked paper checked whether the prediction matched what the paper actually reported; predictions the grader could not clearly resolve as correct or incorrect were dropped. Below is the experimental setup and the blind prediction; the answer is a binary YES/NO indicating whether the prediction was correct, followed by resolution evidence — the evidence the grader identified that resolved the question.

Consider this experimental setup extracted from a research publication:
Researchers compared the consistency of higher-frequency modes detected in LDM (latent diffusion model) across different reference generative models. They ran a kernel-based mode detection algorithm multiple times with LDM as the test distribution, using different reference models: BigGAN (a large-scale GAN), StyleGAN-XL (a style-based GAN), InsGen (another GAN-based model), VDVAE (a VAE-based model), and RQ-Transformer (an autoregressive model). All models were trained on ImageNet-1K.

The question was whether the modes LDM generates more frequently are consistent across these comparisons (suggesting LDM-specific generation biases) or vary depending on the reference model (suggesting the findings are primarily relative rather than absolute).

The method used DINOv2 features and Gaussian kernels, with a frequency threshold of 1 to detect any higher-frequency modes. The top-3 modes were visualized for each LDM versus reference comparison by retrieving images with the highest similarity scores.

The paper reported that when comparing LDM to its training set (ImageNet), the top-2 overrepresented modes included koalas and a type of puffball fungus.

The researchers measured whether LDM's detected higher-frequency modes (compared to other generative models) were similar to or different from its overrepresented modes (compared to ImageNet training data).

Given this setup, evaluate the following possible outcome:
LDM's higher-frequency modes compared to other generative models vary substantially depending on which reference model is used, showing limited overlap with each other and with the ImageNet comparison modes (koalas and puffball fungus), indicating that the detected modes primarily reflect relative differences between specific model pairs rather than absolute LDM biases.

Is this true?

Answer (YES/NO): NO